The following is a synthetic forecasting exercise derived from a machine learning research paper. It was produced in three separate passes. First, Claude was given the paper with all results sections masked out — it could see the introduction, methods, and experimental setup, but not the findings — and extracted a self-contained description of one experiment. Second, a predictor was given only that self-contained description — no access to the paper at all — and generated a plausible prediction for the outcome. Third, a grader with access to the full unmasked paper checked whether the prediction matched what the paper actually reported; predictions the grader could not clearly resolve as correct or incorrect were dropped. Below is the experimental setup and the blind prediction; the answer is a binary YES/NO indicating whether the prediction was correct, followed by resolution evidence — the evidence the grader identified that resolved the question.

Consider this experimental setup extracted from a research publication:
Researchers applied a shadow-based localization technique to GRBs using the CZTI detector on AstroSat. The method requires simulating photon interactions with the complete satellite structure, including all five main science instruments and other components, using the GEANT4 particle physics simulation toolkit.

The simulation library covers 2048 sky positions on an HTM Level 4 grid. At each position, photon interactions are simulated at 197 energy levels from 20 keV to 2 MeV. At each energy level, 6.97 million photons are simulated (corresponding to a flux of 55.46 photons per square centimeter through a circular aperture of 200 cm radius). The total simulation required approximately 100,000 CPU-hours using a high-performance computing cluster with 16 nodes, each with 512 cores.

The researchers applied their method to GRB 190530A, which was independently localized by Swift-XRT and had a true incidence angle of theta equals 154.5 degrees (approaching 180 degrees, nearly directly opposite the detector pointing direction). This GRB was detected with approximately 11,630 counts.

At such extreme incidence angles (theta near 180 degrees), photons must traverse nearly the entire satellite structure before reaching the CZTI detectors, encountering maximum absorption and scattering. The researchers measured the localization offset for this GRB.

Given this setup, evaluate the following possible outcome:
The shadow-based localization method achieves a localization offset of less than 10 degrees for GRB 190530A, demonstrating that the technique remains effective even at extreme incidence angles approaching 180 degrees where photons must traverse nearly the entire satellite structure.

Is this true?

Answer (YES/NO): NO